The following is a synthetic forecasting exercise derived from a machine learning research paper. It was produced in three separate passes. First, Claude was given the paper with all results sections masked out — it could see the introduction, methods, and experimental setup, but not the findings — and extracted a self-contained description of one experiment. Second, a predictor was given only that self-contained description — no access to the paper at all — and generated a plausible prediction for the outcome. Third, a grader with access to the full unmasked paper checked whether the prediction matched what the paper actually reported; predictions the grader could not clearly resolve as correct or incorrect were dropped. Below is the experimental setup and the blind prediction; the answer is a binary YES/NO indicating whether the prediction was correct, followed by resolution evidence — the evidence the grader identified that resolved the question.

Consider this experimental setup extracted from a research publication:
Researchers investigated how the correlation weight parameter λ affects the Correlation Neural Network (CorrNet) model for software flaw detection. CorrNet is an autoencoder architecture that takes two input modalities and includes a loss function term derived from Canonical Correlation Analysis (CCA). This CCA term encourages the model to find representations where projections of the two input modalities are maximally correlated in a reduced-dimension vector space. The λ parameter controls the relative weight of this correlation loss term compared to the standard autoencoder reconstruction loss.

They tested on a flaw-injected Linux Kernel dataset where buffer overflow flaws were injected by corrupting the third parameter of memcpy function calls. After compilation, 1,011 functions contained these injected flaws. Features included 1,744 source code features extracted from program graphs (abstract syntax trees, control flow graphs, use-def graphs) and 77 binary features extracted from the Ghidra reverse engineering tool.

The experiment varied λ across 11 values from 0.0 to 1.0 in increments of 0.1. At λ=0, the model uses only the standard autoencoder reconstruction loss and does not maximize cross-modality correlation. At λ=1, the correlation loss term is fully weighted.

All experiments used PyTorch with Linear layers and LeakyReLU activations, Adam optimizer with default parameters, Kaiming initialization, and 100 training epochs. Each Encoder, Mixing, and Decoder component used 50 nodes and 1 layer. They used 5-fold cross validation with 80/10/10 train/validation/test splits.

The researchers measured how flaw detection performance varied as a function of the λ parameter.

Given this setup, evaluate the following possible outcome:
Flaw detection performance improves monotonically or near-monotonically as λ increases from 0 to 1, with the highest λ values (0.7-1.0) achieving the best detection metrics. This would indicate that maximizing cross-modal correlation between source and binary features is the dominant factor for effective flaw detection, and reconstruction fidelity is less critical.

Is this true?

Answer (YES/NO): NO